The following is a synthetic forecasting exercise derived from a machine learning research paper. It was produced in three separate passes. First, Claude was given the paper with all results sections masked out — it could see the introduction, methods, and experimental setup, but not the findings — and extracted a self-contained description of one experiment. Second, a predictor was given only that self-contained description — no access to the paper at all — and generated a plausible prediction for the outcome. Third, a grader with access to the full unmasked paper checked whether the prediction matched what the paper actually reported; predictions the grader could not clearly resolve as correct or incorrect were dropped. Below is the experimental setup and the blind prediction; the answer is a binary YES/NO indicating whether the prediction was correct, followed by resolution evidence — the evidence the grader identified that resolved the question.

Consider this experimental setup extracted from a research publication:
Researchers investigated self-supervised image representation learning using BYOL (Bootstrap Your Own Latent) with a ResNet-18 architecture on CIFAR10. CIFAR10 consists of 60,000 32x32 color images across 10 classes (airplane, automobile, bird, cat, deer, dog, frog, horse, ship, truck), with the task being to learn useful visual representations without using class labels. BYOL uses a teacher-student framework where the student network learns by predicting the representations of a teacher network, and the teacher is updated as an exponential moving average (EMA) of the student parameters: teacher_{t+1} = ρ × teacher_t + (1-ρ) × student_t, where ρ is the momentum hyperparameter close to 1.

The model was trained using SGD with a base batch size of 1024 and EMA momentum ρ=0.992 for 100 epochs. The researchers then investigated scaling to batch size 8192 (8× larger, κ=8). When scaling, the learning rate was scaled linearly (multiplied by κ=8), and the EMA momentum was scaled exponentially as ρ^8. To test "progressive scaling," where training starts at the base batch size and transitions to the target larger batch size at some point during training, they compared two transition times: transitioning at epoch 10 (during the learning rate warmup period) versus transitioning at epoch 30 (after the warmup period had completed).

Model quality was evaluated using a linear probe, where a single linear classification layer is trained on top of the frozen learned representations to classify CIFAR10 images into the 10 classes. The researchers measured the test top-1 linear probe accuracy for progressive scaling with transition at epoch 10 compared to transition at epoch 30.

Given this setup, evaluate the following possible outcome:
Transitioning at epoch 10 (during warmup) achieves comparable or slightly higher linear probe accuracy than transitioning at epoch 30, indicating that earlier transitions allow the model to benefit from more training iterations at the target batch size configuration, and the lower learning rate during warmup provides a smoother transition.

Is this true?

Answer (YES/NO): NO